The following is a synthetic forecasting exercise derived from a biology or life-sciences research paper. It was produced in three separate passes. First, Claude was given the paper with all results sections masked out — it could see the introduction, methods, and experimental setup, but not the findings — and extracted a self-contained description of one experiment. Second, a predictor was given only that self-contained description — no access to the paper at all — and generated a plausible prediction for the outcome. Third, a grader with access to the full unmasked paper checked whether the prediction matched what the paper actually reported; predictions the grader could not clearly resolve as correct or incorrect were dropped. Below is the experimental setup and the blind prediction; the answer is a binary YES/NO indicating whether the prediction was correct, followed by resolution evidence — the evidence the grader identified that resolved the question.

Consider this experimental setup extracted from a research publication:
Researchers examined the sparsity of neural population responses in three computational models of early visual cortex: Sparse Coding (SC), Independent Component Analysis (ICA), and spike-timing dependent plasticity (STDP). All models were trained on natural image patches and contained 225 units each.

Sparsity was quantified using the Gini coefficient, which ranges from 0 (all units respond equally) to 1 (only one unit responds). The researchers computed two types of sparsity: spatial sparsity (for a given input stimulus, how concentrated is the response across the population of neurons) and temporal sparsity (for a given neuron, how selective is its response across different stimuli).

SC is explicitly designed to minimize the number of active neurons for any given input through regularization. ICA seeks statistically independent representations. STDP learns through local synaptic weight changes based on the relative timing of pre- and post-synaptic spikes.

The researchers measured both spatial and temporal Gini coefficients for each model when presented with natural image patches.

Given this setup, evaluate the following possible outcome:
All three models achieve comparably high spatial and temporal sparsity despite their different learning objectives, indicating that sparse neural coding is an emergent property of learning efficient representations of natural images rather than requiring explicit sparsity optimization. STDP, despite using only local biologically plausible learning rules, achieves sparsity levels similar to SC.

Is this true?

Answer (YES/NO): NO